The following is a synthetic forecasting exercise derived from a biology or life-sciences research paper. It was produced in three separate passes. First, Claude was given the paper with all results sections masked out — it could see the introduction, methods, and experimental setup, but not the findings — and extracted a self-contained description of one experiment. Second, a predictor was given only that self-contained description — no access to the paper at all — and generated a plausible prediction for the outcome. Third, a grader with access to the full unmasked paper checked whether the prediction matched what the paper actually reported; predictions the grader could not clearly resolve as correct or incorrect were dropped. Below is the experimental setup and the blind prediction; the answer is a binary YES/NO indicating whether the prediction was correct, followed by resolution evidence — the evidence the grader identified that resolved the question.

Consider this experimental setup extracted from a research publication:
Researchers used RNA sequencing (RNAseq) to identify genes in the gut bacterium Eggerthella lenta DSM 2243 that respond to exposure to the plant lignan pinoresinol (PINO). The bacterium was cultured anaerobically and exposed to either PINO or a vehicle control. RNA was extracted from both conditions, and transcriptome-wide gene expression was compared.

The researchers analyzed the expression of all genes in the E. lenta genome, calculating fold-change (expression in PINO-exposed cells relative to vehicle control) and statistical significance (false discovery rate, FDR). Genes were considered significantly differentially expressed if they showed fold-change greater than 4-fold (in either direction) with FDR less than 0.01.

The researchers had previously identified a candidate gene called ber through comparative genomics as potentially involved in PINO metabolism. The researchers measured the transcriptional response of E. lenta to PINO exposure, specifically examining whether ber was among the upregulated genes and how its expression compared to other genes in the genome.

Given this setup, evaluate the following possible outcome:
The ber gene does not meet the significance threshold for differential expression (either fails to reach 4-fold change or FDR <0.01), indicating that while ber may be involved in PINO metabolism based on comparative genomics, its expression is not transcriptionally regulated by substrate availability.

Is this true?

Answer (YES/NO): NO